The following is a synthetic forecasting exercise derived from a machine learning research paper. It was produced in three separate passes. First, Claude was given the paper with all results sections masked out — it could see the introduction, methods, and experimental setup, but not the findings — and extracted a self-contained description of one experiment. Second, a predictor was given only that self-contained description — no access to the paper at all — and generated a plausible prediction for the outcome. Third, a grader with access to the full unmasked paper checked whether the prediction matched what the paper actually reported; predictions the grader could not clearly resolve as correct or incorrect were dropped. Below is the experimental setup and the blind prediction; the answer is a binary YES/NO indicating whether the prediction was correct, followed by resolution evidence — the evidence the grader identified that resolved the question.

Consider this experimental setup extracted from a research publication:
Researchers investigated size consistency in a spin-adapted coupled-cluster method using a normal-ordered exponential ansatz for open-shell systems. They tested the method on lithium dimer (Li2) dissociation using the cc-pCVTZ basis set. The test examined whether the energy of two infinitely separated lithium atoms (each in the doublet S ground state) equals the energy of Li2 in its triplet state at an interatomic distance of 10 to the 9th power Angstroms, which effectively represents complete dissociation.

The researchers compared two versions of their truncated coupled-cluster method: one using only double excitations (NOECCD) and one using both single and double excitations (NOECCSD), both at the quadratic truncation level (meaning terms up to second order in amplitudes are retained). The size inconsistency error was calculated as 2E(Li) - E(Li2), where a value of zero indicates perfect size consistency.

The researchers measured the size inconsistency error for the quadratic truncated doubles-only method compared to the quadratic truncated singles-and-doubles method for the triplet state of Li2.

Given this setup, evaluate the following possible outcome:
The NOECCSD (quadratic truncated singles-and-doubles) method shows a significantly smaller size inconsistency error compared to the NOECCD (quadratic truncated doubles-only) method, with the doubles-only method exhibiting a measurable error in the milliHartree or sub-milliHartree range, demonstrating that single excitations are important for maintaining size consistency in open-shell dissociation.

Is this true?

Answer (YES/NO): YES